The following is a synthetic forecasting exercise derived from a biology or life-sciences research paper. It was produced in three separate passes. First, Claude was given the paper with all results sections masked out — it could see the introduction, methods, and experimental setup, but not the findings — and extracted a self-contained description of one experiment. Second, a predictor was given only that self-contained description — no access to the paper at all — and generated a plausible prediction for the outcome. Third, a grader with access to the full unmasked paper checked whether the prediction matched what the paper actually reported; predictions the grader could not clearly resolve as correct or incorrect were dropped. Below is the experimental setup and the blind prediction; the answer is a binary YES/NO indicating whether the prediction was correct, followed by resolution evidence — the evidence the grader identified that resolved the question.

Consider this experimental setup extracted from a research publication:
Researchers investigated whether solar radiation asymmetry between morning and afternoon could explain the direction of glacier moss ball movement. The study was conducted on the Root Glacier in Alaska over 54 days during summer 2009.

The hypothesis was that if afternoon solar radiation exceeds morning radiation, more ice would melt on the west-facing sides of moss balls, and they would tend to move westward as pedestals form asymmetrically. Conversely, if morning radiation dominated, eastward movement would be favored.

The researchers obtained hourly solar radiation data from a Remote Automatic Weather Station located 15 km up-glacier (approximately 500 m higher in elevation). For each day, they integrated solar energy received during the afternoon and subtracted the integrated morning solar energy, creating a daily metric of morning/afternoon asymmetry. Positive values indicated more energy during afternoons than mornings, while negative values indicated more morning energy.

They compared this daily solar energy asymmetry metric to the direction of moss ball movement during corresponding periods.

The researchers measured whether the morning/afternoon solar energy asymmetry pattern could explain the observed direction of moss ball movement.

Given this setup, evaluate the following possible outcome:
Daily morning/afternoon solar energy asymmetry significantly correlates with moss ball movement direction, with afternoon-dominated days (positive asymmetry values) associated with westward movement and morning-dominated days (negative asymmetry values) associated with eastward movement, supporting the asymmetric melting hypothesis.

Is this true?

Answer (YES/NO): NO